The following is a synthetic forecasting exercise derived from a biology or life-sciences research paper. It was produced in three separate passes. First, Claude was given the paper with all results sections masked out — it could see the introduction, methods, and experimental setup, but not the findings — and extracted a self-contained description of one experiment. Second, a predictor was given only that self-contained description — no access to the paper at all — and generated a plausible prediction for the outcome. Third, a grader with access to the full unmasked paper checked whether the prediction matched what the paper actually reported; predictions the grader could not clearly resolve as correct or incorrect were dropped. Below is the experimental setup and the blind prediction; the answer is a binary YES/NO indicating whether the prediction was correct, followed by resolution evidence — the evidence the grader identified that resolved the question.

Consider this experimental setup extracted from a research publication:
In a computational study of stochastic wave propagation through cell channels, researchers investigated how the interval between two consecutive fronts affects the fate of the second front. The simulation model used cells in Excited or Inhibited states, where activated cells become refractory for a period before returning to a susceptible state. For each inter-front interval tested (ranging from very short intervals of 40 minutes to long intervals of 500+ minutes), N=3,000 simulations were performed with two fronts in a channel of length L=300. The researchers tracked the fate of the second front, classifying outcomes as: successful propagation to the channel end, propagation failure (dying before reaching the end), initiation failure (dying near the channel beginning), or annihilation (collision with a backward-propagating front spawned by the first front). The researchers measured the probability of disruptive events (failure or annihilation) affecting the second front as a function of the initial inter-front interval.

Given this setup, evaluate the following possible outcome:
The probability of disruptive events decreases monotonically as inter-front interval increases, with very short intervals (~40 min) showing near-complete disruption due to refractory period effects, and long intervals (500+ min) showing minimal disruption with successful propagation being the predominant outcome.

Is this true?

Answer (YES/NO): NO